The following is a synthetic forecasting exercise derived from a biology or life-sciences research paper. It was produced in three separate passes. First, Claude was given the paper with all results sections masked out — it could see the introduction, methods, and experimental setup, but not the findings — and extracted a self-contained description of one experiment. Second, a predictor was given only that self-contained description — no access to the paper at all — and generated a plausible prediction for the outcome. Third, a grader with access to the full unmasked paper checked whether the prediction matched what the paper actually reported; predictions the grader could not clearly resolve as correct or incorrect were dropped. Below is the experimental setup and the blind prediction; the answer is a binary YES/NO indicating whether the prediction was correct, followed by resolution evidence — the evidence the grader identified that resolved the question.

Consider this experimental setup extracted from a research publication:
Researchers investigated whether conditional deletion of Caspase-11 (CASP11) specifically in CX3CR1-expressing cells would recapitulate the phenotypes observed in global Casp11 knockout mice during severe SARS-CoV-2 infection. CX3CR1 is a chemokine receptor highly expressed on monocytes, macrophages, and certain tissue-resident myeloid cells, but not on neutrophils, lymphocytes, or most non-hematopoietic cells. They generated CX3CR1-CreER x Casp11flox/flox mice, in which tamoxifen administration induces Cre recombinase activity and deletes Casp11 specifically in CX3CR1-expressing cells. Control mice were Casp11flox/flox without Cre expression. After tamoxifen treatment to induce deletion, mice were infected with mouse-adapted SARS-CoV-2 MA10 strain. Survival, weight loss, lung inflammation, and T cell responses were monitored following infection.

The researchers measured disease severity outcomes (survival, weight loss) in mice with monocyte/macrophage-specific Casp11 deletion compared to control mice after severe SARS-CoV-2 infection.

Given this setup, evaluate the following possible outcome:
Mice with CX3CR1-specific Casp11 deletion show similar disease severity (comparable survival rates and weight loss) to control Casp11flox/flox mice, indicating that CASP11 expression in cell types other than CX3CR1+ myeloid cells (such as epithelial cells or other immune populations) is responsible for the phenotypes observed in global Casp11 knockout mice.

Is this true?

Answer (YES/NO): NO